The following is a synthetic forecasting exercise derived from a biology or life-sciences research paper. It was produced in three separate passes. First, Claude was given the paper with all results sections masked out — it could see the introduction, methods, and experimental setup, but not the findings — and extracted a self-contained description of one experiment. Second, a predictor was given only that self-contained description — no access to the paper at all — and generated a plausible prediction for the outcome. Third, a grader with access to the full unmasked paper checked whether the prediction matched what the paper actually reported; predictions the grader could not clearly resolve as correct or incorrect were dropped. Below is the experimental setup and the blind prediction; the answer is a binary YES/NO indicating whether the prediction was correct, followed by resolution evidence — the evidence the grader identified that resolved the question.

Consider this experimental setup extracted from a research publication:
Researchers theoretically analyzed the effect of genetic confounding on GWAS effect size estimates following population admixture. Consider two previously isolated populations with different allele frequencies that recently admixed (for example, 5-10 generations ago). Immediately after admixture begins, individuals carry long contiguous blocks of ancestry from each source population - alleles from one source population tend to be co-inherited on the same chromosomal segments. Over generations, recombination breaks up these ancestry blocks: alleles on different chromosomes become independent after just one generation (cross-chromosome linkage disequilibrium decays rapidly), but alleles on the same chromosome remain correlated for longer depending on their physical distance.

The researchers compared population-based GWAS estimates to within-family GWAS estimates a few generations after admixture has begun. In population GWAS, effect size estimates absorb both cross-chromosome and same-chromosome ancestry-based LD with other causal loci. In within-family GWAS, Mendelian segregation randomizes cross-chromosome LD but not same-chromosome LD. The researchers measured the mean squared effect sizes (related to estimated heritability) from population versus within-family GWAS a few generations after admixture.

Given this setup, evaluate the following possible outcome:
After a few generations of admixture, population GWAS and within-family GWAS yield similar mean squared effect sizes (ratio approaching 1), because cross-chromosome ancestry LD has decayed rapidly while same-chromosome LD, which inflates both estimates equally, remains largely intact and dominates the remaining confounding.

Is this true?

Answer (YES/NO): YES